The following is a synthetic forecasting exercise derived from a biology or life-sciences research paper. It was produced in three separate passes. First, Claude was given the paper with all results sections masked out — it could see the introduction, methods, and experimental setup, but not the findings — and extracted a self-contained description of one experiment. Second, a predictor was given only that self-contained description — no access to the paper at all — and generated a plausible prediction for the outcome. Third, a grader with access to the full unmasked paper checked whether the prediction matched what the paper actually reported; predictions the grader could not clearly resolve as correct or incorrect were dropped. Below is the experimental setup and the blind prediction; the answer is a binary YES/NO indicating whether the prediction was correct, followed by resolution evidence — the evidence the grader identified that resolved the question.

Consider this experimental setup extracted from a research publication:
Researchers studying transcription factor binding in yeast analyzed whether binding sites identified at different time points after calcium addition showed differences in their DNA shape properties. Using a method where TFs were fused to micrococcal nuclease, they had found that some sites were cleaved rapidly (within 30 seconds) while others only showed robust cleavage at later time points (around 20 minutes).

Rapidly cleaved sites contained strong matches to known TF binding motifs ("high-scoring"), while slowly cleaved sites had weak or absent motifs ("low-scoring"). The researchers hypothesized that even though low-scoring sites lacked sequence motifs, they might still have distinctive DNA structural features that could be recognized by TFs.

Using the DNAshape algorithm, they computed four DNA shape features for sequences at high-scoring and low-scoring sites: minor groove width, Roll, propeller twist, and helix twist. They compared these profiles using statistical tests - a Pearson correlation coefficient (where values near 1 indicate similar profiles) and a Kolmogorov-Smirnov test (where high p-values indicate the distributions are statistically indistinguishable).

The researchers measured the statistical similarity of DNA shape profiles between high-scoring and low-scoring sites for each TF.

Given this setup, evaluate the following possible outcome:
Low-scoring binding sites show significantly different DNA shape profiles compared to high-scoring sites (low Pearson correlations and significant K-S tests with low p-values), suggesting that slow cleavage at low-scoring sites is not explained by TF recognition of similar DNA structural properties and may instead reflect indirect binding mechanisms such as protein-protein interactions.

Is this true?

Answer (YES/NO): NO